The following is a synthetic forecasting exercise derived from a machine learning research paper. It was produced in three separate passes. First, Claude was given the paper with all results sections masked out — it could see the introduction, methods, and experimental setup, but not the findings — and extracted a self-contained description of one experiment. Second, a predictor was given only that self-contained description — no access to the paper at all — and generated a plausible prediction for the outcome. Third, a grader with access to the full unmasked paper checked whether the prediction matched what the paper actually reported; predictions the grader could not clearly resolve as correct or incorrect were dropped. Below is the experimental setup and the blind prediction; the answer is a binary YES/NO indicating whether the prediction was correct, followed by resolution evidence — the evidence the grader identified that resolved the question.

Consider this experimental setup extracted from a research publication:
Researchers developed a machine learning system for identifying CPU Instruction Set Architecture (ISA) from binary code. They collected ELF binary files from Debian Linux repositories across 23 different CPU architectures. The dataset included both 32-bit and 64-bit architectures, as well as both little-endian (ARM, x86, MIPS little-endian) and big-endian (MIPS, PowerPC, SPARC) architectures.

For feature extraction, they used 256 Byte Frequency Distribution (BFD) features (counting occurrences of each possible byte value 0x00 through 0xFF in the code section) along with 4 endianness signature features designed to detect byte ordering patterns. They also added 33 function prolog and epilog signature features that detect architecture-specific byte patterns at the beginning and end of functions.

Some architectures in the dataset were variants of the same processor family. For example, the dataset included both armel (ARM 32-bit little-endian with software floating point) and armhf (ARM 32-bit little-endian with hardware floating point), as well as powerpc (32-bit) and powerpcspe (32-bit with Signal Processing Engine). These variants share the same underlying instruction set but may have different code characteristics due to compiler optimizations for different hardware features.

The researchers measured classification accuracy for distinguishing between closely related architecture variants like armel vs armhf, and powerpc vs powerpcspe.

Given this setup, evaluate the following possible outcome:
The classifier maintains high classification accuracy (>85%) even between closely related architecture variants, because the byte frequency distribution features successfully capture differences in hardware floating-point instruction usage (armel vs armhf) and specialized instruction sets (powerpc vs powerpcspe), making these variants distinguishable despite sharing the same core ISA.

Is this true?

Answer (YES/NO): NO